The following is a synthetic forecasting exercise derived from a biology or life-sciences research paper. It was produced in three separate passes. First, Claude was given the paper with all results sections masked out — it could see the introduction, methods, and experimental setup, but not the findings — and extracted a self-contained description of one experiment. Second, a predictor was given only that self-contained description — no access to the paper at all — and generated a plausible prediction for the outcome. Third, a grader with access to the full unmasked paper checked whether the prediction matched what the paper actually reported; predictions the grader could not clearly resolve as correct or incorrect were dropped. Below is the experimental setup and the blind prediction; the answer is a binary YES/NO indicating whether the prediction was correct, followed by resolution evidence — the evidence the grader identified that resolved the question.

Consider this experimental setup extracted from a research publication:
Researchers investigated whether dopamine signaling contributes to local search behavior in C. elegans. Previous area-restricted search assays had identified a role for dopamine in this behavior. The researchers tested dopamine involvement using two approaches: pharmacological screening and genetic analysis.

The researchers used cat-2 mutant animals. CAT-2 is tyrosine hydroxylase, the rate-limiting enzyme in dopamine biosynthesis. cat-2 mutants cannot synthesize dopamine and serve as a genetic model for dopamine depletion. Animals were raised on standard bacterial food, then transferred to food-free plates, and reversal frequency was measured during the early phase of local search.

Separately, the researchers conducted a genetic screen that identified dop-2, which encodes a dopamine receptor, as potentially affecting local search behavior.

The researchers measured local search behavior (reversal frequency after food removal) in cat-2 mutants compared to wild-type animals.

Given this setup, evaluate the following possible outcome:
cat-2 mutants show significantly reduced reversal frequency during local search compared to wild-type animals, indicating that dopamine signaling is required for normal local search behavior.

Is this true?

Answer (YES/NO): NO